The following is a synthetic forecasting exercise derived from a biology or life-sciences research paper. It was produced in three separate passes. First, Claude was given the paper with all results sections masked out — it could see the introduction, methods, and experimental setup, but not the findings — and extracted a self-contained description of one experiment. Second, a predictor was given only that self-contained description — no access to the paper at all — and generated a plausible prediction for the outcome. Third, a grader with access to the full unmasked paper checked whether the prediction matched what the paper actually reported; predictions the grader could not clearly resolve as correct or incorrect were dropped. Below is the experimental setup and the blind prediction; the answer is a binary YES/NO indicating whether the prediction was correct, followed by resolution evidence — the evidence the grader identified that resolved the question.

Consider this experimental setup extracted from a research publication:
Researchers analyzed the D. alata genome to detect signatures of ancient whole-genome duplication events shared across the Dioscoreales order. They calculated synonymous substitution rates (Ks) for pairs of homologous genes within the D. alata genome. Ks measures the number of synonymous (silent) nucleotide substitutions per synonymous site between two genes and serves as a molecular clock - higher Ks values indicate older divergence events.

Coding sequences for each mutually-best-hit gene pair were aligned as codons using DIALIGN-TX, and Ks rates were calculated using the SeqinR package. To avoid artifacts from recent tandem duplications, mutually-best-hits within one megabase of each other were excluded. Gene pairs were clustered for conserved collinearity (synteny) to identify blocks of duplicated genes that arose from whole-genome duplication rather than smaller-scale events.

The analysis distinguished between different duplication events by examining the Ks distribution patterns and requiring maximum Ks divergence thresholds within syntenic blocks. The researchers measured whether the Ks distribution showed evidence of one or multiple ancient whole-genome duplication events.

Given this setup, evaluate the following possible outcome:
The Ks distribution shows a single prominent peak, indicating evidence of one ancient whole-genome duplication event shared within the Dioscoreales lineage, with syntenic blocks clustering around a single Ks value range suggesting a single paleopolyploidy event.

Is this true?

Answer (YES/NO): NO